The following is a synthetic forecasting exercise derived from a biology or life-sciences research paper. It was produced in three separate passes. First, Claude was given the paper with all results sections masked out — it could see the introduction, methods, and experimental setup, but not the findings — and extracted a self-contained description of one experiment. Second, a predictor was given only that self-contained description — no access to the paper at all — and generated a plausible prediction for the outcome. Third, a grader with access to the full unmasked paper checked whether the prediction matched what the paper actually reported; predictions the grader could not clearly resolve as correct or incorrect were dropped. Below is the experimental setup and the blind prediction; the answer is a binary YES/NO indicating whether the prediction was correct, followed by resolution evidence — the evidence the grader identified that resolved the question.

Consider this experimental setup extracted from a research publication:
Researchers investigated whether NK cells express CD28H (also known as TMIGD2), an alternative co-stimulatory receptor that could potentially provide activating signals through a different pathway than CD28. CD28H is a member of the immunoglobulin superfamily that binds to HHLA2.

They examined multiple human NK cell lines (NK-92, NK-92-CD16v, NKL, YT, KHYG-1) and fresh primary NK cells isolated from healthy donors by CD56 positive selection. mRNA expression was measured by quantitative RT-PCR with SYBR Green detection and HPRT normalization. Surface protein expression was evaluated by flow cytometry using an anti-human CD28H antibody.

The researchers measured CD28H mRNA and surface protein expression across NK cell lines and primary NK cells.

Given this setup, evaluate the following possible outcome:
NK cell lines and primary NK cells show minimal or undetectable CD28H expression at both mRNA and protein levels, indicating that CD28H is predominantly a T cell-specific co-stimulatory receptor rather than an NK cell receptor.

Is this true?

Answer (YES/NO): NO